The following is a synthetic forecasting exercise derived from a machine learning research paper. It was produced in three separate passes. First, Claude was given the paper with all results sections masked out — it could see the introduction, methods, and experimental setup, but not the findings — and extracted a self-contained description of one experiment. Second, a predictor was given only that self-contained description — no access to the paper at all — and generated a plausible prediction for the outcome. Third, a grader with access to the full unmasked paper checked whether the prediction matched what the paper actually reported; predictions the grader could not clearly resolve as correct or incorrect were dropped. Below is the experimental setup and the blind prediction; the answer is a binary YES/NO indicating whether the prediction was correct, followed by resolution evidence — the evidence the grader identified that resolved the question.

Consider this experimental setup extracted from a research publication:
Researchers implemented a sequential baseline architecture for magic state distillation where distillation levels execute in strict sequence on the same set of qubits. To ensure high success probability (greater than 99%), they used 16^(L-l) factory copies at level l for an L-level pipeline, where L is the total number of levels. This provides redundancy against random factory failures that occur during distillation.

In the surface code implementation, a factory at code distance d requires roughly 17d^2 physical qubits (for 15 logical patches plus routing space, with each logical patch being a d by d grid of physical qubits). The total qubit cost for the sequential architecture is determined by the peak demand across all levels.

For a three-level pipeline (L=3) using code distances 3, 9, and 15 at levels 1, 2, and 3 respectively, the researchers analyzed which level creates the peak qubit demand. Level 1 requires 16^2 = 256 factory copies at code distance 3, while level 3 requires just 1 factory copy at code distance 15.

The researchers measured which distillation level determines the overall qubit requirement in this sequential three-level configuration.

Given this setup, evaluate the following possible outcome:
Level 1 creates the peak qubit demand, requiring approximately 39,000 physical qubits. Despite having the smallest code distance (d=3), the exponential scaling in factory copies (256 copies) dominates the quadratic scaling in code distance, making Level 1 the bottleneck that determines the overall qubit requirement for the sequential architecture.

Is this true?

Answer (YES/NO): NO